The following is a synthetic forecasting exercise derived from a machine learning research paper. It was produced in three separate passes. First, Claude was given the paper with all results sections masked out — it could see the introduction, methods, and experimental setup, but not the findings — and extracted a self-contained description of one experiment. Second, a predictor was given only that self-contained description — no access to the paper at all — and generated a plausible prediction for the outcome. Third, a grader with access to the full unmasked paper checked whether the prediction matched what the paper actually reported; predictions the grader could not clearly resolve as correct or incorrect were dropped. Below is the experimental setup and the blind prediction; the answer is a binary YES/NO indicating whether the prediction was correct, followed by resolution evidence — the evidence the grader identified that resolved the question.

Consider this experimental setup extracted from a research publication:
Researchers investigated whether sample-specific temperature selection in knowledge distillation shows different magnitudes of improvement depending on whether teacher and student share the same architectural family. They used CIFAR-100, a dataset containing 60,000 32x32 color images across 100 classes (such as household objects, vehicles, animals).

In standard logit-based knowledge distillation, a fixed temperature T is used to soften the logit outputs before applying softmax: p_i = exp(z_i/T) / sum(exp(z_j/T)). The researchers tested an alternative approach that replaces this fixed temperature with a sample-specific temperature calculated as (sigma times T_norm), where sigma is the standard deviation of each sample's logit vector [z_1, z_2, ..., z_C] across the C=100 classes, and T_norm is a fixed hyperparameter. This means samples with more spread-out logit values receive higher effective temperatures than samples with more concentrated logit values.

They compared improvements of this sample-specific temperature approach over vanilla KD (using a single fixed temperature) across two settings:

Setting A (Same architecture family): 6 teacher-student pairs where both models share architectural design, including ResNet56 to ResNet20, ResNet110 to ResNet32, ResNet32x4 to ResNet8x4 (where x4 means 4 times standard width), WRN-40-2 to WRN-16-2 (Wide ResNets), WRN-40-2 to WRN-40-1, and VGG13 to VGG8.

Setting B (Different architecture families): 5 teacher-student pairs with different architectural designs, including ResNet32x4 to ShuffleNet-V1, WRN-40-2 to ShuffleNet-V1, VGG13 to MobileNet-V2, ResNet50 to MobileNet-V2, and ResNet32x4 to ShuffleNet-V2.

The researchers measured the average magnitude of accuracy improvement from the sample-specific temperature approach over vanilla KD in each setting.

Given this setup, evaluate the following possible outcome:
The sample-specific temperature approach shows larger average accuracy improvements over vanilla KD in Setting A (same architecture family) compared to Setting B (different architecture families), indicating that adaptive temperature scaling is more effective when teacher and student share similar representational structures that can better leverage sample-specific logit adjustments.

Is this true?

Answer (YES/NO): NO